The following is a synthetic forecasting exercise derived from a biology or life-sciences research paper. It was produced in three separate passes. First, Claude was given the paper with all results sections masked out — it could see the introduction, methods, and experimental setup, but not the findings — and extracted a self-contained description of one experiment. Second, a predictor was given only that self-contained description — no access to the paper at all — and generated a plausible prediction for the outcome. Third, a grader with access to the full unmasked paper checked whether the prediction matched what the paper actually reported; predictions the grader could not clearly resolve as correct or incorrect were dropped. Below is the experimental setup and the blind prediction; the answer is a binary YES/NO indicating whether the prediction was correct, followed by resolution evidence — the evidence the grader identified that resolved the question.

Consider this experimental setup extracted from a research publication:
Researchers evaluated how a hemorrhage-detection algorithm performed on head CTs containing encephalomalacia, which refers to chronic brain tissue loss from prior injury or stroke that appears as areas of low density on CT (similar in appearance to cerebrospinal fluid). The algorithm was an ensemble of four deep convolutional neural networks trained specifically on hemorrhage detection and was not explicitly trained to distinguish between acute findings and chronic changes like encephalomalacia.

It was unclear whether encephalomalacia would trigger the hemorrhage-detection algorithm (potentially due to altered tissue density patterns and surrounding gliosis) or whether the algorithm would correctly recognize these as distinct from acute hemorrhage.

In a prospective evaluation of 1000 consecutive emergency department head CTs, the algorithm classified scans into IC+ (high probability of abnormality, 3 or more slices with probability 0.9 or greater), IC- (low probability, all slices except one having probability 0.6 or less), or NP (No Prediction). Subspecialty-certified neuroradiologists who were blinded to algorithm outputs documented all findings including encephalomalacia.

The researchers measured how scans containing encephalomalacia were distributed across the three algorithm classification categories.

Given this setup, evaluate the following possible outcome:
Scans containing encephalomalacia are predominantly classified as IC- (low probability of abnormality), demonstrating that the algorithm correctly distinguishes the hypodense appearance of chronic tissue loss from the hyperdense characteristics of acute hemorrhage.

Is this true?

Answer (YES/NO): NO